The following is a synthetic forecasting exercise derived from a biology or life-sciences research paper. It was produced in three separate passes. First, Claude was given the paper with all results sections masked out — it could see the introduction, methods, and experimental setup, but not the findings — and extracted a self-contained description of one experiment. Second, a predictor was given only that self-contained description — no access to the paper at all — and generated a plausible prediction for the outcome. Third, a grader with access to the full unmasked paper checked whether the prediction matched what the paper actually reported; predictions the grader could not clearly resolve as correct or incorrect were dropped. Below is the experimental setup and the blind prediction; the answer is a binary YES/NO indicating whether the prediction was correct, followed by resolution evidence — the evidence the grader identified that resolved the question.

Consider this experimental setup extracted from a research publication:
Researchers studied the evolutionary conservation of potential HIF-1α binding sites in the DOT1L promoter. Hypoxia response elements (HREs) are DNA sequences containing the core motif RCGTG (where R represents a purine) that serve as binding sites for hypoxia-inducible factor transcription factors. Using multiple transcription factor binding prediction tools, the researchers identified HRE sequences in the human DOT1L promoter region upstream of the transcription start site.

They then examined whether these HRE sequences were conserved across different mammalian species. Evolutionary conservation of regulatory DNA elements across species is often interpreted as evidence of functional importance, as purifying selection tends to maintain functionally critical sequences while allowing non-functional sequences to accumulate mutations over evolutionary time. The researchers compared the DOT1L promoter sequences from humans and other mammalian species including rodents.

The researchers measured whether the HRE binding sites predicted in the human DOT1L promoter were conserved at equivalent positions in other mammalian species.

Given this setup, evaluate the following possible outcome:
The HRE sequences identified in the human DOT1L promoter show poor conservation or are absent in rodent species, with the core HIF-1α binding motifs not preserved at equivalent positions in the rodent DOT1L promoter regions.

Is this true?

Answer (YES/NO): NO